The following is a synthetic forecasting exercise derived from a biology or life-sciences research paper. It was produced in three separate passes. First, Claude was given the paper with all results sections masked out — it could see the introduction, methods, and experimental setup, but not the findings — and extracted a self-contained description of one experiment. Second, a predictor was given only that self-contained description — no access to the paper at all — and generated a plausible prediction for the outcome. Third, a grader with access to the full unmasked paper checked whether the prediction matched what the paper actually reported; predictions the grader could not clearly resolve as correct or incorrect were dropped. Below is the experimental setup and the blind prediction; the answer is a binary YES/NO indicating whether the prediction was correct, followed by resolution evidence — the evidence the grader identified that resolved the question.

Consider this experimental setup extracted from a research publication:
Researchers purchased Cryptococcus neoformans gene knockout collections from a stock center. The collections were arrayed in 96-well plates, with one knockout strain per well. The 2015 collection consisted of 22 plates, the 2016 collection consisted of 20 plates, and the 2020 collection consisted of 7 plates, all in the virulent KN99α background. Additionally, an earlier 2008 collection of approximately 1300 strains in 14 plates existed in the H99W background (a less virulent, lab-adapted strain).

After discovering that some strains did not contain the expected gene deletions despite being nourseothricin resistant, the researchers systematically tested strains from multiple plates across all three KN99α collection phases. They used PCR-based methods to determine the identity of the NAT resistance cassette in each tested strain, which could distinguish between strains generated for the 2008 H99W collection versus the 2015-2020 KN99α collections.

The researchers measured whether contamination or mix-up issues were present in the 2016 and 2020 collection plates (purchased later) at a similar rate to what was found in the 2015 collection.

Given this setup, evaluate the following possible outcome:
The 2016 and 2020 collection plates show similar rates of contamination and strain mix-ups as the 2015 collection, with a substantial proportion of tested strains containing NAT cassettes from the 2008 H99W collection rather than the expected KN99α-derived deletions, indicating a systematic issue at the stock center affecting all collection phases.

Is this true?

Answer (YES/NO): NO